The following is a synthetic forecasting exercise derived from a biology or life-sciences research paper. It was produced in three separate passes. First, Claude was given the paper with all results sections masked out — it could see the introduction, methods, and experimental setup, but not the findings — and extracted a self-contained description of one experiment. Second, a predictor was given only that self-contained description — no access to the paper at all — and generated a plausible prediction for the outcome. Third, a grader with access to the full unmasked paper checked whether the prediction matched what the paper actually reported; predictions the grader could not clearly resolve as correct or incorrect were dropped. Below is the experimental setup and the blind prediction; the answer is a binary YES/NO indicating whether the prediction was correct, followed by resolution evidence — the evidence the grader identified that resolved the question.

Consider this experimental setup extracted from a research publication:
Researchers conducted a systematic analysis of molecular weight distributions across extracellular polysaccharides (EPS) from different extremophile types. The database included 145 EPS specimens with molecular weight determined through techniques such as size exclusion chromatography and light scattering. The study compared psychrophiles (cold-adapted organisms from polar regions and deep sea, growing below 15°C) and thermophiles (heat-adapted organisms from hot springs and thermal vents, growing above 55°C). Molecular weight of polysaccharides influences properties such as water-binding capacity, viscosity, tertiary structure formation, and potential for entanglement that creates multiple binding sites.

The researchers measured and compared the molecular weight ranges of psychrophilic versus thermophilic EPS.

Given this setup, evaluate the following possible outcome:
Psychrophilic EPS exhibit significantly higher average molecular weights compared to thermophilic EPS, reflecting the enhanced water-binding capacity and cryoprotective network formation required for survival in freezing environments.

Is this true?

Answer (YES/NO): YES